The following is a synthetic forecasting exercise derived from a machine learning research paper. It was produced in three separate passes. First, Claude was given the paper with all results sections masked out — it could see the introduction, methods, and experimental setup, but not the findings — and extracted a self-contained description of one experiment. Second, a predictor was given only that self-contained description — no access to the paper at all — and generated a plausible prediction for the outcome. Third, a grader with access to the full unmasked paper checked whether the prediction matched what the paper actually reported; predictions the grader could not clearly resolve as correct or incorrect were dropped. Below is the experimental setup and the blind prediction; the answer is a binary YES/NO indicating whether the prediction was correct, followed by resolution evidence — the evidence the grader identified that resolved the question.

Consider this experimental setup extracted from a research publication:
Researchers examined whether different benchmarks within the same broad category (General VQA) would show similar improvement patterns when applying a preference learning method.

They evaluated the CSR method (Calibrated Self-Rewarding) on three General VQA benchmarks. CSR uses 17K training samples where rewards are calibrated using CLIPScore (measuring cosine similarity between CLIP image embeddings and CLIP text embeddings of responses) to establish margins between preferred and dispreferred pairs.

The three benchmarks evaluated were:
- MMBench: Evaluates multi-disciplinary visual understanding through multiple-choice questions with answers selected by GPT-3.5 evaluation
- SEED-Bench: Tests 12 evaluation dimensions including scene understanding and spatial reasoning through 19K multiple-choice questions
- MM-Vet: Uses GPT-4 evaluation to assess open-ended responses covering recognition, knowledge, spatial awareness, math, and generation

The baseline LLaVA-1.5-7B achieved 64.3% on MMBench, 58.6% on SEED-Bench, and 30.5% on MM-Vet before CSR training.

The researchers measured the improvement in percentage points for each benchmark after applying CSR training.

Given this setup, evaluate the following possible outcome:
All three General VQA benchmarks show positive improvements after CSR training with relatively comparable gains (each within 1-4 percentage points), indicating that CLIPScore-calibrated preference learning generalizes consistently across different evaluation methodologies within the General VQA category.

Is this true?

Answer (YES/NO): NO